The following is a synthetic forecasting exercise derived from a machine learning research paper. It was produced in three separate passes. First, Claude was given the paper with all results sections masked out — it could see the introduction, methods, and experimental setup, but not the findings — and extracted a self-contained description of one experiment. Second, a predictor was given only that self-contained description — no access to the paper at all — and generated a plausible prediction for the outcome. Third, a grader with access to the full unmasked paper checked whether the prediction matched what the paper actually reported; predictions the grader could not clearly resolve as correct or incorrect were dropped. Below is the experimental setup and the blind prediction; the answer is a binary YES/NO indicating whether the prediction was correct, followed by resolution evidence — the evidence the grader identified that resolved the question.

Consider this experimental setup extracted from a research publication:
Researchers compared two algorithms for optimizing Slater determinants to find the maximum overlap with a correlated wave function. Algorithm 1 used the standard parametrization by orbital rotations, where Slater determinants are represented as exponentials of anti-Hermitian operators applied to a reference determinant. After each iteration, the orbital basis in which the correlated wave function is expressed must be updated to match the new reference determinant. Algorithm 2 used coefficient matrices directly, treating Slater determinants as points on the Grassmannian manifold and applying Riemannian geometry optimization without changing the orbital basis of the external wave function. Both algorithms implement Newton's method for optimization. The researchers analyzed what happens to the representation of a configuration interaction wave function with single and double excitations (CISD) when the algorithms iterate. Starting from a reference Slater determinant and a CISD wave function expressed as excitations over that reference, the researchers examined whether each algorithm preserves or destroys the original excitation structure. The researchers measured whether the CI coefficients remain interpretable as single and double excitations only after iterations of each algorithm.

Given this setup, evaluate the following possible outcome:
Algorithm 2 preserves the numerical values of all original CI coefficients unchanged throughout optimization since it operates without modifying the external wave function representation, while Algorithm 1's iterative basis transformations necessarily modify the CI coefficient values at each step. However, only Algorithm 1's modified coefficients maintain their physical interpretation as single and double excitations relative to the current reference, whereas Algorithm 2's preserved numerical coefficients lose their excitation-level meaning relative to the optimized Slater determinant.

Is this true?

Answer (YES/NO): NO